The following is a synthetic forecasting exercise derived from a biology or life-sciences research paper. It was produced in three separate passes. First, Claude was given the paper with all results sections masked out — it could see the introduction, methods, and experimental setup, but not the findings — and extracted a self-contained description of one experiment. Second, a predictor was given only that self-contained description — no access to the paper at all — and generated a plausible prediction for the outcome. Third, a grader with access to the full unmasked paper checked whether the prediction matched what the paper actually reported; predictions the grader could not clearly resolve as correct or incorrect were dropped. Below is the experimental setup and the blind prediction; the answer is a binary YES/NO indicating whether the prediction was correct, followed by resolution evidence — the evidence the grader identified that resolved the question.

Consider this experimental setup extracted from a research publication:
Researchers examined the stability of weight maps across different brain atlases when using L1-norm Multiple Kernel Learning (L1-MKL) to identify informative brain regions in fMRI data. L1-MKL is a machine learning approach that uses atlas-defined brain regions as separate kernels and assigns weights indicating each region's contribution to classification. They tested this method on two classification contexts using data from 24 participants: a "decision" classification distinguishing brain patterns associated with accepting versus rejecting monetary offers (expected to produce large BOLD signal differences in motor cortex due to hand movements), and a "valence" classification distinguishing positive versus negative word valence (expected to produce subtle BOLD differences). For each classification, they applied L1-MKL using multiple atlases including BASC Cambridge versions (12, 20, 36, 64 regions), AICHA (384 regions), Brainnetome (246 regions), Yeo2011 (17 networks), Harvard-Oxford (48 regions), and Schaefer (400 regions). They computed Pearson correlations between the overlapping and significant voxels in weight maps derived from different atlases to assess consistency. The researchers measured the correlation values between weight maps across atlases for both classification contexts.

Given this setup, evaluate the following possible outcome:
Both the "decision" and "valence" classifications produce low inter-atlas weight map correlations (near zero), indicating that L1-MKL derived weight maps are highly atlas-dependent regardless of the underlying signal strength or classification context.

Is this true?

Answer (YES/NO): NO